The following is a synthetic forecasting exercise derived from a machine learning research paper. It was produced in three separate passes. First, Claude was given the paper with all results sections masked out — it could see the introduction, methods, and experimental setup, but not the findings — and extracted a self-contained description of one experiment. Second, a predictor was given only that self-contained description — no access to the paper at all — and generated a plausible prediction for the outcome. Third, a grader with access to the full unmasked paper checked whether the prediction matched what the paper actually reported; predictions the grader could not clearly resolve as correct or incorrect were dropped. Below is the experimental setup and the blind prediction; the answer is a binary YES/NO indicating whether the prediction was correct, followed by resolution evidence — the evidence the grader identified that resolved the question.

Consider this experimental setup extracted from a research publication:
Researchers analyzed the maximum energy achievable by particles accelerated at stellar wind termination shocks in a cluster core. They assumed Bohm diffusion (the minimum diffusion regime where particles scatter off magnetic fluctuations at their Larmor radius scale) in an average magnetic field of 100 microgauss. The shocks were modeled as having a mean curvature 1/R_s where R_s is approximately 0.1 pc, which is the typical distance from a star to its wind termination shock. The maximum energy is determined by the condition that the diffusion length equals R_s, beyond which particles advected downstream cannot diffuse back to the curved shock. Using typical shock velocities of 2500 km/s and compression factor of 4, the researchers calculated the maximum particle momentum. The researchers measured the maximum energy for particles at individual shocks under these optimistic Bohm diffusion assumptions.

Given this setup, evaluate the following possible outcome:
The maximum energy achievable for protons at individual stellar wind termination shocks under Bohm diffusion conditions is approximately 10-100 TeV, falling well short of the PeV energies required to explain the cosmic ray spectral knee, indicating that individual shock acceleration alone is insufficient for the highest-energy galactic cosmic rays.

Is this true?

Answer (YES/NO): YES